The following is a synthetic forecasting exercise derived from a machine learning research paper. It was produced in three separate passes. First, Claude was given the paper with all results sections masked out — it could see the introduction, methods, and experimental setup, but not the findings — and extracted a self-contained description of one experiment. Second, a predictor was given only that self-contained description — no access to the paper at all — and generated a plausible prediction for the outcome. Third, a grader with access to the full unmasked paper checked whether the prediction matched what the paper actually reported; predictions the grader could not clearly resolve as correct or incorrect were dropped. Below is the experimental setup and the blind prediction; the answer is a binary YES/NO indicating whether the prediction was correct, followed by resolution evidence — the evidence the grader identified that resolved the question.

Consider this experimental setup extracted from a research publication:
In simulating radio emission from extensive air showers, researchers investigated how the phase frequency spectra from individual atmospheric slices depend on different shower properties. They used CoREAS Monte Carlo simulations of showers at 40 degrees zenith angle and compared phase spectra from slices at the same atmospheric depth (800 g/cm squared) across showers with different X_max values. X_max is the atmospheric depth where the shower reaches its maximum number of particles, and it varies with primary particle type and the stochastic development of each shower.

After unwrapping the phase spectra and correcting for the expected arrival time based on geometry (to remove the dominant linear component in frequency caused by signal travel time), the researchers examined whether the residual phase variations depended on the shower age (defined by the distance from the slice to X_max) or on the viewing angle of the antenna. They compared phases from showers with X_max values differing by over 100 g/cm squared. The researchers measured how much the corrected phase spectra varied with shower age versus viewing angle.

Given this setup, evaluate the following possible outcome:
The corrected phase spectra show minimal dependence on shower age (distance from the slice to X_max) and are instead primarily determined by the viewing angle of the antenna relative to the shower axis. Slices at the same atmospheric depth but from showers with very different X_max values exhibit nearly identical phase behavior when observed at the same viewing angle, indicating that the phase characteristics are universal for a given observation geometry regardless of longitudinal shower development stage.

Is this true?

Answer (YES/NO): YES